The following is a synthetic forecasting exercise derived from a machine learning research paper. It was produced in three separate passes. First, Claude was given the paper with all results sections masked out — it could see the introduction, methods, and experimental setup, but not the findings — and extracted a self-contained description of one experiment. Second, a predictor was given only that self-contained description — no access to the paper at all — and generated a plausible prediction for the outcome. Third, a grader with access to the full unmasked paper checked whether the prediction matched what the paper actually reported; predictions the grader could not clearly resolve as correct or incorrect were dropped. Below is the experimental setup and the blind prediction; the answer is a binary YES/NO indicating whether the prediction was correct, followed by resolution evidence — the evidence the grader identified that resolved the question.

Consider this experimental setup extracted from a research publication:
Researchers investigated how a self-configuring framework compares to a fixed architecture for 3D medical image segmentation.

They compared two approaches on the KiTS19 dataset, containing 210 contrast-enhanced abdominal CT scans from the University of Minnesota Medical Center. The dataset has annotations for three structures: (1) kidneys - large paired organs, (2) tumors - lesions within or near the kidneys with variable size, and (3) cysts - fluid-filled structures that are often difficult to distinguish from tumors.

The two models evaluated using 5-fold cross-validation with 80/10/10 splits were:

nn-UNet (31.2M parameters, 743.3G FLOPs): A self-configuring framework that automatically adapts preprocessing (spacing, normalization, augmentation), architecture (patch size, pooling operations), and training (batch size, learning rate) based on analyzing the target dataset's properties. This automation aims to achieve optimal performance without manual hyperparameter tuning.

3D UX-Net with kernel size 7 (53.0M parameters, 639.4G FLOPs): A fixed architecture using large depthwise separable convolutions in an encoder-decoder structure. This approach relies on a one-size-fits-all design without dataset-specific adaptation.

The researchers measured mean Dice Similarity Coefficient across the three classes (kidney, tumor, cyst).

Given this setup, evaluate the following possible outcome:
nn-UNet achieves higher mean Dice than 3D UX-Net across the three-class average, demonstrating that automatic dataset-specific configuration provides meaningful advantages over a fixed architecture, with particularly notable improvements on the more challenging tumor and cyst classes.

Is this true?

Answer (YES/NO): YES